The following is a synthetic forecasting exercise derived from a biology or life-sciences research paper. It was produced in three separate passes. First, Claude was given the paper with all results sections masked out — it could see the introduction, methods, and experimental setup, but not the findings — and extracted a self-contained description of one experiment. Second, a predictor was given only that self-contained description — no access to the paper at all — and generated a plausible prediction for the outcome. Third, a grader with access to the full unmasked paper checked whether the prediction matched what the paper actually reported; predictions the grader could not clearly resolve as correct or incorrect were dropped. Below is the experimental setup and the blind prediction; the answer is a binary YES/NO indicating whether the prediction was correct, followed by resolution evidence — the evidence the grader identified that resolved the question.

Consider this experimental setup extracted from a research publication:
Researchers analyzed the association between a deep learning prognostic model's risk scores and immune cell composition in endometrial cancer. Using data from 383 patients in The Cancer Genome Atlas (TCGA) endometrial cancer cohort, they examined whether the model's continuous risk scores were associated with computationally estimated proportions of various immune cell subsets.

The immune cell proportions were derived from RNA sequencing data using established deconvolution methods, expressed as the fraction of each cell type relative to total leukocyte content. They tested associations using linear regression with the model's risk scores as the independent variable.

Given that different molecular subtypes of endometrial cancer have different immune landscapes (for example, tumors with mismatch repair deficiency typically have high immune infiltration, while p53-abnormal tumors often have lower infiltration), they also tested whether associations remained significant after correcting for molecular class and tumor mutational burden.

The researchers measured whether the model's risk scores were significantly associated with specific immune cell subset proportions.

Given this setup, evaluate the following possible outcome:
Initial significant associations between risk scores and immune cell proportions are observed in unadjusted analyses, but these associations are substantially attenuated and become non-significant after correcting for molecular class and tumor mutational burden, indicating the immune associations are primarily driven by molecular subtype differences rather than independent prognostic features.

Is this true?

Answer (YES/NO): NO